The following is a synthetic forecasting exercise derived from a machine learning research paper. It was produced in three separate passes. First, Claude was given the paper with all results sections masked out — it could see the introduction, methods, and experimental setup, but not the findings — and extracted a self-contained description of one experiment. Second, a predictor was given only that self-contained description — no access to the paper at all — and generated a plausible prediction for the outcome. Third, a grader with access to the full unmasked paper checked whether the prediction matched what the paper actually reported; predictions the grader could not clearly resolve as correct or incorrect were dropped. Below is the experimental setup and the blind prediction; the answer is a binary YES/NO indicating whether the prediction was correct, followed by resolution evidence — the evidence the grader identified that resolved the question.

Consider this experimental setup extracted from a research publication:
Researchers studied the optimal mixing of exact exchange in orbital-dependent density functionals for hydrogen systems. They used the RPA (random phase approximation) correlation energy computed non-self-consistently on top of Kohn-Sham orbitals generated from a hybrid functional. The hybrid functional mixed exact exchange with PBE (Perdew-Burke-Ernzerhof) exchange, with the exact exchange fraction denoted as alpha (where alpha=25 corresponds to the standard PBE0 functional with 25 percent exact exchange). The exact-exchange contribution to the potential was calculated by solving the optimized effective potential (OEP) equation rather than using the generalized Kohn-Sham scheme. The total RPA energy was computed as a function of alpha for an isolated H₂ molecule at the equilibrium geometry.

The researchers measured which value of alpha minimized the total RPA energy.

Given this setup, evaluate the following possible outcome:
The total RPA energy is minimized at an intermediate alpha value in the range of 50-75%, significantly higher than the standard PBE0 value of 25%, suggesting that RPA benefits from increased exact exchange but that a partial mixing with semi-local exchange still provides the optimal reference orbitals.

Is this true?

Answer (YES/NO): NO